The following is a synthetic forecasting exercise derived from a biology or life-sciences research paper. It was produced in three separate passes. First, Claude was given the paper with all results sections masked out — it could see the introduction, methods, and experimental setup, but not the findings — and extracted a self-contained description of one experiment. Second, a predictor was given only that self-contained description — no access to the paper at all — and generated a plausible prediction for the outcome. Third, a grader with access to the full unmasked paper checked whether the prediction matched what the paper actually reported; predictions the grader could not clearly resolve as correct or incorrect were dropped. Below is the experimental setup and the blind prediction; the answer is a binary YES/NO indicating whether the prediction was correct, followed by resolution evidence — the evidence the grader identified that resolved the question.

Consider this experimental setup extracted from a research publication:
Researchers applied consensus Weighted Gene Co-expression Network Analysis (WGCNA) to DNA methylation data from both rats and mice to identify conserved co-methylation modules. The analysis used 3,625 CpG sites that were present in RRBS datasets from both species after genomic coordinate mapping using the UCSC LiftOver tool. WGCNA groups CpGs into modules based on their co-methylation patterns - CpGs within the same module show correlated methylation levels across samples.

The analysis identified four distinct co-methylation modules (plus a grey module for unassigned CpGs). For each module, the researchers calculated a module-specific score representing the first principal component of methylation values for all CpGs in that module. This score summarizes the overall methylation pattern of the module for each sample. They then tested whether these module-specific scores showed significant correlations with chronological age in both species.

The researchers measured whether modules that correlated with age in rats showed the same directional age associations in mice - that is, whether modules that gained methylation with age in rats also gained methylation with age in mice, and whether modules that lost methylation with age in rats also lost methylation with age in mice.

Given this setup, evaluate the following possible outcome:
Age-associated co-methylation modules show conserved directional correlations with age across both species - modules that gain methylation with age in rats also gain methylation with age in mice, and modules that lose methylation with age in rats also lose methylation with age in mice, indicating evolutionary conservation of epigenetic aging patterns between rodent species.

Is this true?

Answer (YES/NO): YES